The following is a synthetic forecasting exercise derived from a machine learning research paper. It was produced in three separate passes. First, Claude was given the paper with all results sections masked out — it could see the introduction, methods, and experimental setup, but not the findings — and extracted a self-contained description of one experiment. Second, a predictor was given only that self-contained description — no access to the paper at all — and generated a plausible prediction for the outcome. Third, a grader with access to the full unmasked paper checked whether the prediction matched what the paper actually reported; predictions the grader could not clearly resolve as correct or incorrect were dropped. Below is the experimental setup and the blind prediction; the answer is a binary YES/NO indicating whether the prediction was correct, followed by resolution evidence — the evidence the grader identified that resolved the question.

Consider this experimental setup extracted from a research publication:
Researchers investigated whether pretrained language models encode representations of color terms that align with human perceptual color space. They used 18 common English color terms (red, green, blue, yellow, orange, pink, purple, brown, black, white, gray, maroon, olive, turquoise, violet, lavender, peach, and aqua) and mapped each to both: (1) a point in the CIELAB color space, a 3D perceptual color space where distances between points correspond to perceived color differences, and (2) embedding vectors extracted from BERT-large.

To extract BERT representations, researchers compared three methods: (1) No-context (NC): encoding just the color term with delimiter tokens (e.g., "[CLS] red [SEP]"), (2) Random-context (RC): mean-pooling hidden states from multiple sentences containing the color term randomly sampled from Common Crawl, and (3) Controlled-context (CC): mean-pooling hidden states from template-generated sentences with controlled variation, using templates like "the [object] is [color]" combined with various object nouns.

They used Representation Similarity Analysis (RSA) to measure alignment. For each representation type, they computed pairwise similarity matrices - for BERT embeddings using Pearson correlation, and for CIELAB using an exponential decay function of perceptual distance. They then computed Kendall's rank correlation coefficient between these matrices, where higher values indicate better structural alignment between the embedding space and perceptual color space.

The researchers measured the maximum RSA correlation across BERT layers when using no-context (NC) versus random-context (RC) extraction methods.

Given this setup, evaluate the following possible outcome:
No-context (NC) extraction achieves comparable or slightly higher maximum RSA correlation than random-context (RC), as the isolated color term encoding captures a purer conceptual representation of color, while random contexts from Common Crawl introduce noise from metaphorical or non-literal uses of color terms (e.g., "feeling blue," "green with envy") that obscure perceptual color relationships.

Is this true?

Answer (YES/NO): NO